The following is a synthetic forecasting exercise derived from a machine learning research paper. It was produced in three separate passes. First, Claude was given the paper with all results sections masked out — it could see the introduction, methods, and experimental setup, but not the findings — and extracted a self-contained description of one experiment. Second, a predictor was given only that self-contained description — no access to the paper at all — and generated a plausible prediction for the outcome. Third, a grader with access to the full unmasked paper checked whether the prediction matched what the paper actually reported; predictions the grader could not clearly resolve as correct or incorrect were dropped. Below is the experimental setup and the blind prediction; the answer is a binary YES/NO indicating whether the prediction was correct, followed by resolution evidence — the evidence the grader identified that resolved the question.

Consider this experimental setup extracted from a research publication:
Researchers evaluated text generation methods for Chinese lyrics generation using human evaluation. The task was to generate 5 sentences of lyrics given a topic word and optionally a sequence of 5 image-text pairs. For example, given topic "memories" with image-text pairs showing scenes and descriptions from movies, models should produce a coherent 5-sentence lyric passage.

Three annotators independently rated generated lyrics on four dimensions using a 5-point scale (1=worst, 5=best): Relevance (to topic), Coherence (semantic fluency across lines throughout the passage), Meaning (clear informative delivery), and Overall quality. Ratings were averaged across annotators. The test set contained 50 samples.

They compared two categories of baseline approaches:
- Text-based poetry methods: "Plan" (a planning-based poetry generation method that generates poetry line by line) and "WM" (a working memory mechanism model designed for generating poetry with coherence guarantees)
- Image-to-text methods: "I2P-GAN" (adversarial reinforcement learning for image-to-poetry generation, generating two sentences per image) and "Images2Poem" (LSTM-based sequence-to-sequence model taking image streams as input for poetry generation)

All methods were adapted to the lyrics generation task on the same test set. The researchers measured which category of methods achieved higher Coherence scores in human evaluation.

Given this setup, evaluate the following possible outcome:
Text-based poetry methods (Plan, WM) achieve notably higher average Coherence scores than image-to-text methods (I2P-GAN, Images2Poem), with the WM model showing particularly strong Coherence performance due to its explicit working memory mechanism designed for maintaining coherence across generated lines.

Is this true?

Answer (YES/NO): YES